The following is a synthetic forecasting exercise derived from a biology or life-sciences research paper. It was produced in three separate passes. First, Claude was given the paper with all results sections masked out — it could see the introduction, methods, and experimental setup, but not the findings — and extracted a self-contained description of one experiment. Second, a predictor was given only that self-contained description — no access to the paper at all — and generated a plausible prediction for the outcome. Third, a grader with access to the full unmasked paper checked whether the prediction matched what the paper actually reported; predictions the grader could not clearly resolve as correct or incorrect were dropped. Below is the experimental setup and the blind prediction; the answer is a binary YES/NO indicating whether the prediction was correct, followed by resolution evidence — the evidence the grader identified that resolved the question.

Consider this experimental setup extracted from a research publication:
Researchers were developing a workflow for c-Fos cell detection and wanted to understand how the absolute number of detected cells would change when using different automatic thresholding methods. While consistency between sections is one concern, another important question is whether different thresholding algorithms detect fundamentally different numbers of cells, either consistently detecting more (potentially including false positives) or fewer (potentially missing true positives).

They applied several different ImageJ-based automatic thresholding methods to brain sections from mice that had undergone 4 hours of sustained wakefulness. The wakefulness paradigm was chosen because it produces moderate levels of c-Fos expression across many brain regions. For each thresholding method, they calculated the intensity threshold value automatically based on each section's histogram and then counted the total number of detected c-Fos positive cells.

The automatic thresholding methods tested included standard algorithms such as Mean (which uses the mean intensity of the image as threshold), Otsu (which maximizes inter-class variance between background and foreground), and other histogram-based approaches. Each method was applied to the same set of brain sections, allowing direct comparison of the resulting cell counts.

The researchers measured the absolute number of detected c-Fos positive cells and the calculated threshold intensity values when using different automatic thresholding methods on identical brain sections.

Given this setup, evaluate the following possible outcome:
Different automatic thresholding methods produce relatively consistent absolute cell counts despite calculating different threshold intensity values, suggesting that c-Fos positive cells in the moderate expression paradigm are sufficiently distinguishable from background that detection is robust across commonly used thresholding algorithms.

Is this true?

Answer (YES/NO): NO